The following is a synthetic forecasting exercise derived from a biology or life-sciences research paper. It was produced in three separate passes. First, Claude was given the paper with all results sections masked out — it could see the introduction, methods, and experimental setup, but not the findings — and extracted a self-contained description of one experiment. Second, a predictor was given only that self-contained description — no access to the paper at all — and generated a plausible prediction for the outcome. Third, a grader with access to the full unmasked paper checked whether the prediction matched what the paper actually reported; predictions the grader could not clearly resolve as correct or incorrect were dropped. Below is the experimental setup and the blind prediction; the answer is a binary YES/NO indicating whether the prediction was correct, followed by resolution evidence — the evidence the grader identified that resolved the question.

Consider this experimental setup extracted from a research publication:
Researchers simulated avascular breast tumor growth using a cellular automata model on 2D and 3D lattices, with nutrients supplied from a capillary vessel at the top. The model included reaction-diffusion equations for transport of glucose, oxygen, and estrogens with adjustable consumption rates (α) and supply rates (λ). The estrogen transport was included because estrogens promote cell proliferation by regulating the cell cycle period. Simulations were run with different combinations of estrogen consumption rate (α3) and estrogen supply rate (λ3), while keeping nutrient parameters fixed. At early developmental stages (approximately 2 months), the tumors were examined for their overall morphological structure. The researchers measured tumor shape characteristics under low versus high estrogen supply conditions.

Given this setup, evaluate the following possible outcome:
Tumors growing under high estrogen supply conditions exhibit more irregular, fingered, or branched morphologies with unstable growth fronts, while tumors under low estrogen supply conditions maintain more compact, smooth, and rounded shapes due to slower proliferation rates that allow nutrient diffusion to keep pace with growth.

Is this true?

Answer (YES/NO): YES